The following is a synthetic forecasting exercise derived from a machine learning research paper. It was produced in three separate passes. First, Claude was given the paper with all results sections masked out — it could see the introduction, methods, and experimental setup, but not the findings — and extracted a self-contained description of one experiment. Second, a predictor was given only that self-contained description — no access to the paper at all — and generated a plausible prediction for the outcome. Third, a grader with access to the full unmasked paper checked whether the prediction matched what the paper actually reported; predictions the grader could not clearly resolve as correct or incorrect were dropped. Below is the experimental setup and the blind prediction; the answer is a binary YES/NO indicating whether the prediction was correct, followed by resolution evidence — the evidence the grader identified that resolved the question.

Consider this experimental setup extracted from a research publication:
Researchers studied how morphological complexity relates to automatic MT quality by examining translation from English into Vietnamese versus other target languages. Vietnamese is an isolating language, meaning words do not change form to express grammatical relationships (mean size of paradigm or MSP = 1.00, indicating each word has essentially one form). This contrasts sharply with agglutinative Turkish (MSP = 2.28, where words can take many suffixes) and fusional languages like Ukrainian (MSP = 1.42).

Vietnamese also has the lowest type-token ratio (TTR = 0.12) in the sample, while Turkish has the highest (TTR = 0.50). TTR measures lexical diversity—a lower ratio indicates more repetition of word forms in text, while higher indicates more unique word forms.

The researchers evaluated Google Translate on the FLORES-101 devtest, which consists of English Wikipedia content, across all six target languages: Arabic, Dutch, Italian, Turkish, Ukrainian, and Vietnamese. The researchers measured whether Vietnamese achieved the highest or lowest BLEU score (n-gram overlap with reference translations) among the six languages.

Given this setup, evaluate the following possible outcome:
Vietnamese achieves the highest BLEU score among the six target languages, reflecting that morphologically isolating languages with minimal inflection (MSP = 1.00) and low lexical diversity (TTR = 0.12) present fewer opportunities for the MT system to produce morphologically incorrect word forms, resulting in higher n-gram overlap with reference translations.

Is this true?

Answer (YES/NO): YES